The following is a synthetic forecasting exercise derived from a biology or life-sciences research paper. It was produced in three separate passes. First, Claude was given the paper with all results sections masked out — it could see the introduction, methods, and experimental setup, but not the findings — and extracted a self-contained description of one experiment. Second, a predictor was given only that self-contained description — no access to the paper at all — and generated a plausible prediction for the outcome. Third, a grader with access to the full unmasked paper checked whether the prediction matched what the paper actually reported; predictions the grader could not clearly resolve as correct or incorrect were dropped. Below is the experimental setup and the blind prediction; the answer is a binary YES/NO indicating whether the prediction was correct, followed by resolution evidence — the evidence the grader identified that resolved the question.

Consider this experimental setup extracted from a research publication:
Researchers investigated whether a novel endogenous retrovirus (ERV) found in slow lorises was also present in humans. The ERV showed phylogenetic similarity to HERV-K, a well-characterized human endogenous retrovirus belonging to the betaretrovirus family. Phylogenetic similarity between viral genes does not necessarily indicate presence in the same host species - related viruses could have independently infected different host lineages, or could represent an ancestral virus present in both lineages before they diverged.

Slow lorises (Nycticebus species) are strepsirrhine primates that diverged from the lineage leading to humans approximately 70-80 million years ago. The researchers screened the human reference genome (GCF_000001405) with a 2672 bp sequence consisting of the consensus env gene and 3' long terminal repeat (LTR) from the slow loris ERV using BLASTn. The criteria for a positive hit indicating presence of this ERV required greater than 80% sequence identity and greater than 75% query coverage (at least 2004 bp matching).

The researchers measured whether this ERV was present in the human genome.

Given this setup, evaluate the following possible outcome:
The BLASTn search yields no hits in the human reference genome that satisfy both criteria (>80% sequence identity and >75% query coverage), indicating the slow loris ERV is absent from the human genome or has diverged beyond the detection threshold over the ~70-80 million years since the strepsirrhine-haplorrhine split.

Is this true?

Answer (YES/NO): YES